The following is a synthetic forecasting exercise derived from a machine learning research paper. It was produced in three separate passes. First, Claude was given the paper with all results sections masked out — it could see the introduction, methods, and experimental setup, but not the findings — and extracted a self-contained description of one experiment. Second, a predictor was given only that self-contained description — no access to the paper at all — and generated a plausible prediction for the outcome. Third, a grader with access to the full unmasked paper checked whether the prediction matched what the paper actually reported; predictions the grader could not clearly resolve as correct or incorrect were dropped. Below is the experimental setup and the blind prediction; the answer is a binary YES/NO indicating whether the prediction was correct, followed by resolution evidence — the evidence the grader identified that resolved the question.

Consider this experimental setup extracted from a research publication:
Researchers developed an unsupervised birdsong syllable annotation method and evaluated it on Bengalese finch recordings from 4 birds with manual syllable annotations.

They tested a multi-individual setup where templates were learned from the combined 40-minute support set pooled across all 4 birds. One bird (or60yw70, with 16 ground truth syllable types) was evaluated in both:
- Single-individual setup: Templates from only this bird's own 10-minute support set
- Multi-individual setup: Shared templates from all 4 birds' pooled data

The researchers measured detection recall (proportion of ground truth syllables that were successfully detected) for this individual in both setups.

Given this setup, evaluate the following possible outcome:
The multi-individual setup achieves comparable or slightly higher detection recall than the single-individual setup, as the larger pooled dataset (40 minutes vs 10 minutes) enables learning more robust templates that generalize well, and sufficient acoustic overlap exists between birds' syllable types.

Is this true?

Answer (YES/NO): NO